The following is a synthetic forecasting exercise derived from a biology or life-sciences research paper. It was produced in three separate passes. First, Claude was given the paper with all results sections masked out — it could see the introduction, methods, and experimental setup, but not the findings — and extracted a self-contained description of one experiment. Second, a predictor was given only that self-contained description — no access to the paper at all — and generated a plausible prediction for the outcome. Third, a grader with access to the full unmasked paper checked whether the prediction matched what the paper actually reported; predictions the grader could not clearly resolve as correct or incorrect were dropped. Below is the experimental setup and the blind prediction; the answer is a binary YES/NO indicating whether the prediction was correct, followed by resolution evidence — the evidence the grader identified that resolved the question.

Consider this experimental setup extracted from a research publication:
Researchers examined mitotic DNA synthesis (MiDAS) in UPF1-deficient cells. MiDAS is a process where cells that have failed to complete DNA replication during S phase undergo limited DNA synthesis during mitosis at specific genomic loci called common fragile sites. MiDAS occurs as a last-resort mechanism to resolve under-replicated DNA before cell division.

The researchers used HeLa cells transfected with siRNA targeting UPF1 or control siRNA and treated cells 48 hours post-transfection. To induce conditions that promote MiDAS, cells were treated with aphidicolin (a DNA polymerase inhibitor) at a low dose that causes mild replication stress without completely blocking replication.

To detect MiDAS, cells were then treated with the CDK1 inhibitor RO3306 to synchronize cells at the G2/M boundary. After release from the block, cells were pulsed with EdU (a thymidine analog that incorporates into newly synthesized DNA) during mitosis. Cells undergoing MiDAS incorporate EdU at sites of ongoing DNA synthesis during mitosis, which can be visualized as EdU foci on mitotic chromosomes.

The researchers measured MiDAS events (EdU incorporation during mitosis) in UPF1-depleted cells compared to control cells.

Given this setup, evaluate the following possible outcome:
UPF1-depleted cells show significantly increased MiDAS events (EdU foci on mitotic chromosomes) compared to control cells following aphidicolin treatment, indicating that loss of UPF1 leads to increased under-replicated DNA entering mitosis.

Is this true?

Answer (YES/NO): NO